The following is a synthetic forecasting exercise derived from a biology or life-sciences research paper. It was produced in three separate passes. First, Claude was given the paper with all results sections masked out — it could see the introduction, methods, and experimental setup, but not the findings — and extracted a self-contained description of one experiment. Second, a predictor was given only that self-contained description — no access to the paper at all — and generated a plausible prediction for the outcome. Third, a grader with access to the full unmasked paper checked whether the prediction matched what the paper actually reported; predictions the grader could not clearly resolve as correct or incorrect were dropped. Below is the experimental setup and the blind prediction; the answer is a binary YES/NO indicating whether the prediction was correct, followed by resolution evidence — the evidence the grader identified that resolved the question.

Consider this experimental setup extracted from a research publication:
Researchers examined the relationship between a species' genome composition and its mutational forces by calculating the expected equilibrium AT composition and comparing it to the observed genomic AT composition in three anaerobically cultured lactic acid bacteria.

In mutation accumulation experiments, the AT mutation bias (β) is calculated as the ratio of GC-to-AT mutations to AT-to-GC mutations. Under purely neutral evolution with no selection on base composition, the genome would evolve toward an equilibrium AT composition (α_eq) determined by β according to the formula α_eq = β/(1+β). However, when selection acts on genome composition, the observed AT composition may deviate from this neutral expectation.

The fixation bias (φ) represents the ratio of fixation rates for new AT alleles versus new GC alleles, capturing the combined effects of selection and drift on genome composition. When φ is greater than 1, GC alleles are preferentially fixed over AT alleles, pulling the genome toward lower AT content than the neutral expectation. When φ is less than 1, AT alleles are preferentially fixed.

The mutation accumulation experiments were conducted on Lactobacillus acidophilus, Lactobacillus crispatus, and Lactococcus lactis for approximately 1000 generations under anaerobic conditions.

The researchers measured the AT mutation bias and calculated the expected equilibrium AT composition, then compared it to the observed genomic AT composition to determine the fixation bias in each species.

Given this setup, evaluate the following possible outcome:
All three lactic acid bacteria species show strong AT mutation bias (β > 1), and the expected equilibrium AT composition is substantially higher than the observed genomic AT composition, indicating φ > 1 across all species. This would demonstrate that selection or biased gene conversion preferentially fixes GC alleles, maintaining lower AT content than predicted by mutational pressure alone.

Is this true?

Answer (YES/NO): NO